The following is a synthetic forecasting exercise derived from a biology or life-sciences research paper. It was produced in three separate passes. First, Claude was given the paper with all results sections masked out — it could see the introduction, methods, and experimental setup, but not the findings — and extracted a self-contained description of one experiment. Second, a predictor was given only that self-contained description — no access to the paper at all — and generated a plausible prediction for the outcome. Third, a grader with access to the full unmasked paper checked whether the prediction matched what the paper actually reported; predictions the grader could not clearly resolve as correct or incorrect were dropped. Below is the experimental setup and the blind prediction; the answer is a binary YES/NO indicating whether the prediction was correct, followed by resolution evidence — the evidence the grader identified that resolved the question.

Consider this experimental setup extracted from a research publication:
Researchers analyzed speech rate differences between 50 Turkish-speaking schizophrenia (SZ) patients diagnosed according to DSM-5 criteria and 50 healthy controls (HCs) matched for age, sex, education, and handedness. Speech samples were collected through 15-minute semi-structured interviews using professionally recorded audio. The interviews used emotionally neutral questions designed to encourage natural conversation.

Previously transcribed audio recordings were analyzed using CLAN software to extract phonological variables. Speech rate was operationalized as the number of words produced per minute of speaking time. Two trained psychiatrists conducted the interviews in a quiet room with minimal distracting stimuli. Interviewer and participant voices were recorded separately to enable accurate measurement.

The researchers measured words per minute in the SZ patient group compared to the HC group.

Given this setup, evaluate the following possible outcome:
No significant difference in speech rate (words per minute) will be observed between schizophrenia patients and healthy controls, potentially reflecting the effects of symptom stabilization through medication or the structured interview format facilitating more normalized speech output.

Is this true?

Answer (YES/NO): NO